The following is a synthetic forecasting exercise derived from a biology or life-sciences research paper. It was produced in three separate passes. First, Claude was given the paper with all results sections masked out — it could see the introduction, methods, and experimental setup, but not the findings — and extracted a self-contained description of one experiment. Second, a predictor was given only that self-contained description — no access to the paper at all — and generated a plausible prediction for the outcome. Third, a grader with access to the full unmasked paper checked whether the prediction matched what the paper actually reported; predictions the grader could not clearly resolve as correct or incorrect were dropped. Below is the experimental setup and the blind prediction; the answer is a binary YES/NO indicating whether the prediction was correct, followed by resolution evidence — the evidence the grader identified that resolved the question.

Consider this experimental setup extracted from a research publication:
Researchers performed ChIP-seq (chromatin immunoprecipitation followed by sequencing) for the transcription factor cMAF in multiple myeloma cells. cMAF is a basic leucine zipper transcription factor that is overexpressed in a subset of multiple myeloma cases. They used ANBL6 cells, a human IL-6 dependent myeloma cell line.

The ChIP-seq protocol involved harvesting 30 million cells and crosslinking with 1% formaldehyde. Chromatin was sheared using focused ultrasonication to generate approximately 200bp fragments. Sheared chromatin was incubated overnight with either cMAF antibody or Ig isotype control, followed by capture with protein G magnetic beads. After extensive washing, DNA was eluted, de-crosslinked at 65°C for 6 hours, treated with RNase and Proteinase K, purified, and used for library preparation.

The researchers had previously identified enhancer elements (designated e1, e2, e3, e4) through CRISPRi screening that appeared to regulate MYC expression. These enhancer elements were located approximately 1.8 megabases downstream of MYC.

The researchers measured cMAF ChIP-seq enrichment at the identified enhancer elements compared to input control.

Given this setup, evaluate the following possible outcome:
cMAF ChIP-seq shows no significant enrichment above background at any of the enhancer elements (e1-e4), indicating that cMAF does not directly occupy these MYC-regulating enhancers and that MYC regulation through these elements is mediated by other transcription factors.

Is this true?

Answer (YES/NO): NO